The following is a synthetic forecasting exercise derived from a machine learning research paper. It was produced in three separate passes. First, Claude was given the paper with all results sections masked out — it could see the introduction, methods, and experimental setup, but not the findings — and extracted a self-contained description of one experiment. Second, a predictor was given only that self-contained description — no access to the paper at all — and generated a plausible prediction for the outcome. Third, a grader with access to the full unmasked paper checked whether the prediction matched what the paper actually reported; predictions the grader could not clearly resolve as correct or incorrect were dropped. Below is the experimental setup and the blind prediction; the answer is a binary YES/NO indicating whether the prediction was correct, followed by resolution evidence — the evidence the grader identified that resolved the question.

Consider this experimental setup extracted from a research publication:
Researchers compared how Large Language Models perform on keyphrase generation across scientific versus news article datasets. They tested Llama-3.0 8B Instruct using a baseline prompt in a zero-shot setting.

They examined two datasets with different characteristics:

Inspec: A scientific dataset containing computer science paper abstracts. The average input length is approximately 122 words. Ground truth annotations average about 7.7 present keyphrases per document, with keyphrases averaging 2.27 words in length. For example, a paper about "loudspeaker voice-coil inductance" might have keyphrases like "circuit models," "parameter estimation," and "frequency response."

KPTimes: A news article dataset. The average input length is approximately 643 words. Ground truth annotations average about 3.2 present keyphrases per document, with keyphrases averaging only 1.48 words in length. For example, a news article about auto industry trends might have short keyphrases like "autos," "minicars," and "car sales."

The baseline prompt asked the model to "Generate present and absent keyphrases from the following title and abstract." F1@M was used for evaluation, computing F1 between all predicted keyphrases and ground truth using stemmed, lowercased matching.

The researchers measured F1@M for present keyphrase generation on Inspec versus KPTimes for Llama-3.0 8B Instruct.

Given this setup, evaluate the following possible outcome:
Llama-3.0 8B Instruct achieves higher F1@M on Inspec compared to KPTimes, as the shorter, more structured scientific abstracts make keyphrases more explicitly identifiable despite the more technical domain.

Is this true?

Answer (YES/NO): YES